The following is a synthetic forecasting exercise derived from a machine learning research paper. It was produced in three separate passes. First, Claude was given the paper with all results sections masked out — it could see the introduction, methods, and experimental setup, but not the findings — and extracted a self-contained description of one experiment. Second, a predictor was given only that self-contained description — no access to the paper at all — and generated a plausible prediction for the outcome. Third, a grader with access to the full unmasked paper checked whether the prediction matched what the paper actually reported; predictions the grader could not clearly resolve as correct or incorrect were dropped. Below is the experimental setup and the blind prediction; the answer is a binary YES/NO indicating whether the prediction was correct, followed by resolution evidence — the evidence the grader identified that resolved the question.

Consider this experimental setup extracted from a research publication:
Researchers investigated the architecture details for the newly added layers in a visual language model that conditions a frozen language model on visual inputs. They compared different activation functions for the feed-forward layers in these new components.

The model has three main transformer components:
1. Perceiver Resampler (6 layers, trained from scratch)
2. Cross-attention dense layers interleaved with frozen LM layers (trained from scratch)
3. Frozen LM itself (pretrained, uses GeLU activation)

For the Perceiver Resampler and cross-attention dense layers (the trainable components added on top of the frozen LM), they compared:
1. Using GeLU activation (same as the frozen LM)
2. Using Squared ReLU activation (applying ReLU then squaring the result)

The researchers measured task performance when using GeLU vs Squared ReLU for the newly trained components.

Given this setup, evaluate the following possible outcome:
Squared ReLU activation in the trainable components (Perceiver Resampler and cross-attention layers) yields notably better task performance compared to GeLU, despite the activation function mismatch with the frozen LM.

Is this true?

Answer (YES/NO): YES